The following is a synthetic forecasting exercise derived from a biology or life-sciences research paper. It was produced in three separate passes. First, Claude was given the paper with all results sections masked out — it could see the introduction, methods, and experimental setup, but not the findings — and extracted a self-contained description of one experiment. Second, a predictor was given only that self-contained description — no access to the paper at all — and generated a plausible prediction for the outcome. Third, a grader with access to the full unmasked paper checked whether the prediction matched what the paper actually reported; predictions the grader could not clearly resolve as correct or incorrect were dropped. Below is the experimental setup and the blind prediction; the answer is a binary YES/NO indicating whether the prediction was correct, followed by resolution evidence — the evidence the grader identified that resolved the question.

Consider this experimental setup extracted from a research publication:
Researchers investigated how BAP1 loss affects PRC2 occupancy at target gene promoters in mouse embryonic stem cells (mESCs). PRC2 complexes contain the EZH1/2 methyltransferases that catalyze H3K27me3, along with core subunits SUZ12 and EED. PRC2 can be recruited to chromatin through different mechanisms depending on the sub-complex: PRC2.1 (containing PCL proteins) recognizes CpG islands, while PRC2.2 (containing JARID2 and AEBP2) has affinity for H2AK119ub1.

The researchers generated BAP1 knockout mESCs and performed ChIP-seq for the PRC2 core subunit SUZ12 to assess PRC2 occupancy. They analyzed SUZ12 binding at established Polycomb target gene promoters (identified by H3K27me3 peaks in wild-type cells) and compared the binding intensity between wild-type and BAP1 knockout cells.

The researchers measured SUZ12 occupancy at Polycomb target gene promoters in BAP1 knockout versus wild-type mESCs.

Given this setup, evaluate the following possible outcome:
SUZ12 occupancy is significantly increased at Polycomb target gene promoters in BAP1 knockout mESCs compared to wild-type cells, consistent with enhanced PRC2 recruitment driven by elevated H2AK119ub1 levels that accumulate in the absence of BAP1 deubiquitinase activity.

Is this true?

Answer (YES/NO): NO